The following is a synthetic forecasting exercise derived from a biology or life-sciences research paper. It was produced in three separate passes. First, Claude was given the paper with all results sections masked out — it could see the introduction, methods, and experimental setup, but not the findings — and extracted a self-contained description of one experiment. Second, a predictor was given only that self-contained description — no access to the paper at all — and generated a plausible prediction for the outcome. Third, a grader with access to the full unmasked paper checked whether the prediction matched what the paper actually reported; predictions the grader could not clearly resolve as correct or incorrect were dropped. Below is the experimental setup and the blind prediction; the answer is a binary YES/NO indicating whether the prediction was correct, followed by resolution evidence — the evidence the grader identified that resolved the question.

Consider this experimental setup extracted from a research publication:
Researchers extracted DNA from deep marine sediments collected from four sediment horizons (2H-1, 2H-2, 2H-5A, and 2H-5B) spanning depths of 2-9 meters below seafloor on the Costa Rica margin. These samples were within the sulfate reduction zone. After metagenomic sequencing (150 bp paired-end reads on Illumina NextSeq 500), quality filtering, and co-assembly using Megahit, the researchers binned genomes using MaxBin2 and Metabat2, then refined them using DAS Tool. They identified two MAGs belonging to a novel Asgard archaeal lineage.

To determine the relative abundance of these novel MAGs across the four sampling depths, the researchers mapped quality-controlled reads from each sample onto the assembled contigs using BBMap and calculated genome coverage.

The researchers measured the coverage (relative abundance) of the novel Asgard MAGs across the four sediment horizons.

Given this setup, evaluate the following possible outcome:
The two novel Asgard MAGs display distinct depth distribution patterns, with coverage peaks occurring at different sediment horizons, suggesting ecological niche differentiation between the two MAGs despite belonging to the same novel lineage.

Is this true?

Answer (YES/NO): NO